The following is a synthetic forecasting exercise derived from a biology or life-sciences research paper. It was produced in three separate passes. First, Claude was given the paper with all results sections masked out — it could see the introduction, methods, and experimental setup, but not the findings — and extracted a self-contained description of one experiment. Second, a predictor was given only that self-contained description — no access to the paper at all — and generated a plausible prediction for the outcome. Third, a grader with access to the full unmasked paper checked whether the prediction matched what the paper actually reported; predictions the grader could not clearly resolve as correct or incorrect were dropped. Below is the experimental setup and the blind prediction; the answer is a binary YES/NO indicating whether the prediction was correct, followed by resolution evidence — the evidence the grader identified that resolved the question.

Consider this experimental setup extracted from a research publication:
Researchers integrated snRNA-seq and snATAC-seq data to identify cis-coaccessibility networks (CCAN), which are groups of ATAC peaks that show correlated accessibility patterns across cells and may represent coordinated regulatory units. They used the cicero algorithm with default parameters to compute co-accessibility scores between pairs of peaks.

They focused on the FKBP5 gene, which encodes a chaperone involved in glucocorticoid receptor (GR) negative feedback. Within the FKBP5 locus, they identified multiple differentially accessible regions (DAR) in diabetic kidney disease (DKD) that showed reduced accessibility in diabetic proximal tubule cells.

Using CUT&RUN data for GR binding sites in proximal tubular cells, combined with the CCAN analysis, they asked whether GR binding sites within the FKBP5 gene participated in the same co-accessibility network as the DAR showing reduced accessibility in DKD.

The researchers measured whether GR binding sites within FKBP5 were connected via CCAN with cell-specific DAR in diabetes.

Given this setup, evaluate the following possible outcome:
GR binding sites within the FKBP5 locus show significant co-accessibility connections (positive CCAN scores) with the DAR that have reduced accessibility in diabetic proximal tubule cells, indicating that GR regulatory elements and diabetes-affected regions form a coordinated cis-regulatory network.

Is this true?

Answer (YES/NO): YES